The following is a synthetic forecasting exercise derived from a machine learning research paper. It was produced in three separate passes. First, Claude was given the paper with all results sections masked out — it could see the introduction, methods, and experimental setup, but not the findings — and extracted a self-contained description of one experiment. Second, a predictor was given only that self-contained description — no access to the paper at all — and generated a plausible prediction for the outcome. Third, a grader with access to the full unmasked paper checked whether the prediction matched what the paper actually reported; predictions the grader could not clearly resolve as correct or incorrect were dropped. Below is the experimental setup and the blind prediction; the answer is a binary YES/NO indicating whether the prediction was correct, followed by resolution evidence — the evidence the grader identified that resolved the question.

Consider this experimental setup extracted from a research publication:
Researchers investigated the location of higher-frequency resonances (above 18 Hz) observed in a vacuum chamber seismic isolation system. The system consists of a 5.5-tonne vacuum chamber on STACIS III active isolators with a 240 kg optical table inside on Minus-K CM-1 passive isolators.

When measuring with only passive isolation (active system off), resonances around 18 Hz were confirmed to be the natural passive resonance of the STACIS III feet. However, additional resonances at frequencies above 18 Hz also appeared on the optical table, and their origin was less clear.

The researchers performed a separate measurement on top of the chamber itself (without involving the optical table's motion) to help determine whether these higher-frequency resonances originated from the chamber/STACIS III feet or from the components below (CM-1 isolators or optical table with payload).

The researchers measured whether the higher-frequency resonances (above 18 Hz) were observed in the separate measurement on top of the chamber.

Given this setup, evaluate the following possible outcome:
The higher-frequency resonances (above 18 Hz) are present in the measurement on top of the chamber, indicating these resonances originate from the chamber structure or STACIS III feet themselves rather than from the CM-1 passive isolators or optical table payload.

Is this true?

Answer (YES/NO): NO